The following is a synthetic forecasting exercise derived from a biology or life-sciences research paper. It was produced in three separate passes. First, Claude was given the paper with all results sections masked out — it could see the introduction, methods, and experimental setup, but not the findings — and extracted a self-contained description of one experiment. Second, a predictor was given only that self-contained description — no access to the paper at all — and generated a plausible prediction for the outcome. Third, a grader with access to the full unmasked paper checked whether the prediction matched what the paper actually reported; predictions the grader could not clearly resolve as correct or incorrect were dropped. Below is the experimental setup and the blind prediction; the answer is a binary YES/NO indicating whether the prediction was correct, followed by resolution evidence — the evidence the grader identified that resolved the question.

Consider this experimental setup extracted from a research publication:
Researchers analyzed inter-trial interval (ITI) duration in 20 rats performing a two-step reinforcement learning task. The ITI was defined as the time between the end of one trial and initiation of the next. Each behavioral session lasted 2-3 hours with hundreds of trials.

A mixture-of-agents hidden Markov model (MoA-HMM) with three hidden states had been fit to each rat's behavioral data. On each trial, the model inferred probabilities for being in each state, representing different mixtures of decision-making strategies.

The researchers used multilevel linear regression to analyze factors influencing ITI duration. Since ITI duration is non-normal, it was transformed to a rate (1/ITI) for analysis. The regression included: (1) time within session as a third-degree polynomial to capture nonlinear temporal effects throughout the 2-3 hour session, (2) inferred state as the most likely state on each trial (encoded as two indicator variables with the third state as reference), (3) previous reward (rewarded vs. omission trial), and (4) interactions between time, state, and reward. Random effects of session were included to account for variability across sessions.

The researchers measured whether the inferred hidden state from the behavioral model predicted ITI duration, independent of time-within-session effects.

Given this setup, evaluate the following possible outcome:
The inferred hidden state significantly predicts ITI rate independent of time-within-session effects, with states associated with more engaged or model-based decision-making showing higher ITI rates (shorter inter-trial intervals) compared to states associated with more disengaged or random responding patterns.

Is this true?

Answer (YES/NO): YES